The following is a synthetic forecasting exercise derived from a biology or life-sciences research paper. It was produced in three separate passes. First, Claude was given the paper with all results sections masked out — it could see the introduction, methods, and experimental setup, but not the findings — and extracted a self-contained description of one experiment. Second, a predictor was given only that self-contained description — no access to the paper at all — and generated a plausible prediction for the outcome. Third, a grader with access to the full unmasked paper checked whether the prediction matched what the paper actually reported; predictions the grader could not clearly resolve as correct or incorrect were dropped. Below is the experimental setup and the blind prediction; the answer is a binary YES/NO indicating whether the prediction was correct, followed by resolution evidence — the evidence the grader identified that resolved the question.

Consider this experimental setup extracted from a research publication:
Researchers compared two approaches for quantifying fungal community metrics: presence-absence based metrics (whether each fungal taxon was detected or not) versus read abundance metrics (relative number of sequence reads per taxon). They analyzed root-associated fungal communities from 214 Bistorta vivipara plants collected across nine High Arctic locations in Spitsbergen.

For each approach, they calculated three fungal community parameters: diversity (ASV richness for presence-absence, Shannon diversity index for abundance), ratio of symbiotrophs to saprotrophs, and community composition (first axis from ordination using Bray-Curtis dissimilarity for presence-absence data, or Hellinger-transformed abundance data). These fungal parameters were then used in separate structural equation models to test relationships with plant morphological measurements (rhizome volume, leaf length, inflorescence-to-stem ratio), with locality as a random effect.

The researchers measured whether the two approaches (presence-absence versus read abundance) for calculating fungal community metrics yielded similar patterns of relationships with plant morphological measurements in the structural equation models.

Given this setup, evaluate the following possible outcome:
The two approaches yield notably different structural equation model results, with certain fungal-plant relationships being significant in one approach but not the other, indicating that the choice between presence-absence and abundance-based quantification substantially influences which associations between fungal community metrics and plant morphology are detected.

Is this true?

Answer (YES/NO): YES